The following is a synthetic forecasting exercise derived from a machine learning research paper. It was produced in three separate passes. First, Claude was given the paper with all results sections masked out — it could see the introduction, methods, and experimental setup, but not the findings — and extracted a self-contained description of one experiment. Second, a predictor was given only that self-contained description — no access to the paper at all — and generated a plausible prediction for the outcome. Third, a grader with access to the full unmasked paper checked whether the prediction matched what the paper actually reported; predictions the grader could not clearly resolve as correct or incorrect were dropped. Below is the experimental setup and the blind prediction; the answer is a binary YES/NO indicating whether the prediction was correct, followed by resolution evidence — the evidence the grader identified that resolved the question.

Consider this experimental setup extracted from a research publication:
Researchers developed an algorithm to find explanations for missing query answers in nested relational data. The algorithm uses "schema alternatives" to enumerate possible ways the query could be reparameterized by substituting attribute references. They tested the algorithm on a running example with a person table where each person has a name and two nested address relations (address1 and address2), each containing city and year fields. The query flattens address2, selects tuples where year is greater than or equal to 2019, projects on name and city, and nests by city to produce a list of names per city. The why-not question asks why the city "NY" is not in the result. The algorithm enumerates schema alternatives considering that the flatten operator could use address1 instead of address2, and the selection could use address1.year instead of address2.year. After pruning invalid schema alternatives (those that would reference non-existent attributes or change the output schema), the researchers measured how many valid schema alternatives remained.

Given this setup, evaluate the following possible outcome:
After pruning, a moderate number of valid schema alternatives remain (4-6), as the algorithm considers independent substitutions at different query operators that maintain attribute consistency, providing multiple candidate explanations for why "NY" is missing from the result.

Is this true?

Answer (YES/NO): NO